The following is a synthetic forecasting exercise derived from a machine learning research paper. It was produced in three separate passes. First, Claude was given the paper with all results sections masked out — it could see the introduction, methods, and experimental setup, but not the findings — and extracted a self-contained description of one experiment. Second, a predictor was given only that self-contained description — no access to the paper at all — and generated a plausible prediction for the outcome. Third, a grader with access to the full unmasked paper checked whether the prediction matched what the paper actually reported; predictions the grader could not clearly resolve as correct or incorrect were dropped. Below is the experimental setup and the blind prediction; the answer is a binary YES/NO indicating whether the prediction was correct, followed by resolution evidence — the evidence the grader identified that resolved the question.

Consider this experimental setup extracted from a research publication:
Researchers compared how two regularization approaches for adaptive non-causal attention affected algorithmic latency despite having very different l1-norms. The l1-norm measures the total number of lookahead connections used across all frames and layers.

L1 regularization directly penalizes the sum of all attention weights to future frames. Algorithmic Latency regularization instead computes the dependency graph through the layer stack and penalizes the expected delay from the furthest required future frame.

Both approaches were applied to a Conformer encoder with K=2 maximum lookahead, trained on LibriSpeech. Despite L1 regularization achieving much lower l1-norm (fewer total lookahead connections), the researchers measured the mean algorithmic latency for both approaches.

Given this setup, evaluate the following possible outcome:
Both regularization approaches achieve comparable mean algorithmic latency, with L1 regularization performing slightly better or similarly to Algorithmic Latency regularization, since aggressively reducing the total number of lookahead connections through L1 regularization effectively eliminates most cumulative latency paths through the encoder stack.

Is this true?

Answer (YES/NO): NO